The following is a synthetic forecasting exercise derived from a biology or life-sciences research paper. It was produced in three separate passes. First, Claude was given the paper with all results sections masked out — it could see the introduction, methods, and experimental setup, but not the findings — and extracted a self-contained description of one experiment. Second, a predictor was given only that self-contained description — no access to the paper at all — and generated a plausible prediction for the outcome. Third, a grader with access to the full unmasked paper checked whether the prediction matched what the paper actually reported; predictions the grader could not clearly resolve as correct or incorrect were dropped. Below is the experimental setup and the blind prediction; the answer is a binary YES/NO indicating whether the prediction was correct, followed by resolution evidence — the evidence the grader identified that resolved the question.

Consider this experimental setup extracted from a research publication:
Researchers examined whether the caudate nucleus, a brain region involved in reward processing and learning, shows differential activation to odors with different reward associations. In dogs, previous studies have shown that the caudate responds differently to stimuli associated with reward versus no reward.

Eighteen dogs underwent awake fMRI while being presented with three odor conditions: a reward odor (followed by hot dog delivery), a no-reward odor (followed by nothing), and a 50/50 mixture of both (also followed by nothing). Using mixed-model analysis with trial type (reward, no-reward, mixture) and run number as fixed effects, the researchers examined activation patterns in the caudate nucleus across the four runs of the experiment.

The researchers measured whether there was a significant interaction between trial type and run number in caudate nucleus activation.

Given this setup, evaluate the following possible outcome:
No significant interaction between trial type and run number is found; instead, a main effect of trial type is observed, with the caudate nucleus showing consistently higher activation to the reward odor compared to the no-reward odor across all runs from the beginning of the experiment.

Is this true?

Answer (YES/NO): NO